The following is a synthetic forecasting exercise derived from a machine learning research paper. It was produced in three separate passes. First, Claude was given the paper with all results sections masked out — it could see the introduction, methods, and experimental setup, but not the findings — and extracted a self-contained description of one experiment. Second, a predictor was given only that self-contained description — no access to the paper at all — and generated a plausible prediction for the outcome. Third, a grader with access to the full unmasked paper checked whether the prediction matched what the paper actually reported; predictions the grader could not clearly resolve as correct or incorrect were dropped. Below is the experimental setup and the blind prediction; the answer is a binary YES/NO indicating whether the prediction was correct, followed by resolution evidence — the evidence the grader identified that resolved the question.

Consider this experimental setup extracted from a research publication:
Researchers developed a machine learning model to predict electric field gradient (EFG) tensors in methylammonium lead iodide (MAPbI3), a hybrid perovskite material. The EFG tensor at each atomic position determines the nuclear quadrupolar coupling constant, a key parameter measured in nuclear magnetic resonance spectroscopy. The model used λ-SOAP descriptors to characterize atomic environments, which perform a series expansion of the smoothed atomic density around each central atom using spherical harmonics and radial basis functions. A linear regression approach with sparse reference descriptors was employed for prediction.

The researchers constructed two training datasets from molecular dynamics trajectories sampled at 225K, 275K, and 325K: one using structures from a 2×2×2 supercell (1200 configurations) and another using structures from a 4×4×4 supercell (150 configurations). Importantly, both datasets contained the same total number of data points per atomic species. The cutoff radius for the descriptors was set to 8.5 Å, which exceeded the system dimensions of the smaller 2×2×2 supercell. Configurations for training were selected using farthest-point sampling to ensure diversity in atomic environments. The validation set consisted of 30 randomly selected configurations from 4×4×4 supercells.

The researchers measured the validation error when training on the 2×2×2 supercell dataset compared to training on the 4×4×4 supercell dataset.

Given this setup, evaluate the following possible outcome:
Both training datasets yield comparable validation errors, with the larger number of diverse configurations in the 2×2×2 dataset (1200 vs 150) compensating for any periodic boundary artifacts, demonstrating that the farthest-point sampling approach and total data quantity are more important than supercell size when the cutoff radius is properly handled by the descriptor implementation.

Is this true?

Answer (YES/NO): NO